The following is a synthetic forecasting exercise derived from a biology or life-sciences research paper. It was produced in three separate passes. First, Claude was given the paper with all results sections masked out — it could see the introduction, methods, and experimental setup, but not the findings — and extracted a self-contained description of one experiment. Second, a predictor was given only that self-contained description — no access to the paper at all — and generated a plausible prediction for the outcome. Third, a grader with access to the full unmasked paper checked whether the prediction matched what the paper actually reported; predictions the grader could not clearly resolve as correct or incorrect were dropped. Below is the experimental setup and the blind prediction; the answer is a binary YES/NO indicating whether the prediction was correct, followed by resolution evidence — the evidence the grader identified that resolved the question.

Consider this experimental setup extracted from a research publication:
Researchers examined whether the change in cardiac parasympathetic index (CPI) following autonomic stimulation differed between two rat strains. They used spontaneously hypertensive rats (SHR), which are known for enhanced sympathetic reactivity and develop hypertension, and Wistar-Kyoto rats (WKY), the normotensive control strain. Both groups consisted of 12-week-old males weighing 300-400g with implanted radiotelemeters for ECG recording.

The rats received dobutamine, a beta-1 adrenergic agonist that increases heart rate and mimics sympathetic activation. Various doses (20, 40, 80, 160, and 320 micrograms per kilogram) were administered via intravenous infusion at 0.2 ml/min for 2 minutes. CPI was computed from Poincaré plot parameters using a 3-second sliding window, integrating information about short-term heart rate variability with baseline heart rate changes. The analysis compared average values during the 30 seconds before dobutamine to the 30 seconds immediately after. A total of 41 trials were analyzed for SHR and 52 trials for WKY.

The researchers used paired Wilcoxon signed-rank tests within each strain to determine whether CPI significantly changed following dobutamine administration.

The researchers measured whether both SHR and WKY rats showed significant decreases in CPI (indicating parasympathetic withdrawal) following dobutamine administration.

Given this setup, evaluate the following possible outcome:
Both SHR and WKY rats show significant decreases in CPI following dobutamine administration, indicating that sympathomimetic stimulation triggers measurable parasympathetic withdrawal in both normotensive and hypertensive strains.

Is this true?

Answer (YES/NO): YES